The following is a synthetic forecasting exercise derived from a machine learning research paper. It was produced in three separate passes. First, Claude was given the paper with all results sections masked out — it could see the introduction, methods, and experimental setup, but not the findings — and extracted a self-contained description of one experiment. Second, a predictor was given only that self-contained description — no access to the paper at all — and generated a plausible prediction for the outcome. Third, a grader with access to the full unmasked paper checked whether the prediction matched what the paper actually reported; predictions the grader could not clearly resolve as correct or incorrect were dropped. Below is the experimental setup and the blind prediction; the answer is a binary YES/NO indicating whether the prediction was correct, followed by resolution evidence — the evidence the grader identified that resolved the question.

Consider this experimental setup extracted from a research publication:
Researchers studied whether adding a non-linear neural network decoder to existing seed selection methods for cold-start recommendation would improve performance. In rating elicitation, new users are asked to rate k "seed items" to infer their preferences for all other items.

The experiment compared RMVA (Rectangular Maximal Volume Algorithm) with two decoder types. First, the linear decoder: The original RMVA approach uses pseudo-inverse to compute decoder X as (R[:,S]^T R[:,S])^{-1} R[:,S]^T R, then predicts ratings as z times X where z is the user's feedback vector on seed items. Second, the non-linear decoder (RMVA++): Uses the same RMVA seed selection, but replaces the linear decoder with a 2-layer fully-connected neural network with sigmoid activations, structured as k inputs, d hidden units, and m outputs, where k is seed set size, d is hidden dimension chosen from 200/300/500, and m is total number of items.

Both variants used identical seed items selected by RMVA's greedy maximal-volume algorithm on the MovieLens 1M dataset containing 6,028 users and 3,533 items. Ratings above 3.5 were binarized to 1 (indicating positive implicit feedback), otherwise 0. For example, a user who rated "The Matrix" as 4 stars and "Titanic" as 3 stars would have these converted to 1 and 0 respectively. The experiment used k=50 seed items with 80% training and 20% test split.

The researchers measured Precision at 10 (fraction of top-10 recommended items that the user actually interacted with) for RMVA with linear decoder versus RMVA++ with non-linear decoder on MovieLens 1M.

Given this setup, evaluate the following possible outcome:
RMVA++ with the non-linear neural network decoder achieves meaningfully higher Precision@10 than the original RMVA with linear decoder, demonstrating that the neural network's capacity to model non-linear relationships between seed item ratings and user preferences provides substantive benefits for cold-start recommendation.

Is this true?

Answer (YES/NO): NO